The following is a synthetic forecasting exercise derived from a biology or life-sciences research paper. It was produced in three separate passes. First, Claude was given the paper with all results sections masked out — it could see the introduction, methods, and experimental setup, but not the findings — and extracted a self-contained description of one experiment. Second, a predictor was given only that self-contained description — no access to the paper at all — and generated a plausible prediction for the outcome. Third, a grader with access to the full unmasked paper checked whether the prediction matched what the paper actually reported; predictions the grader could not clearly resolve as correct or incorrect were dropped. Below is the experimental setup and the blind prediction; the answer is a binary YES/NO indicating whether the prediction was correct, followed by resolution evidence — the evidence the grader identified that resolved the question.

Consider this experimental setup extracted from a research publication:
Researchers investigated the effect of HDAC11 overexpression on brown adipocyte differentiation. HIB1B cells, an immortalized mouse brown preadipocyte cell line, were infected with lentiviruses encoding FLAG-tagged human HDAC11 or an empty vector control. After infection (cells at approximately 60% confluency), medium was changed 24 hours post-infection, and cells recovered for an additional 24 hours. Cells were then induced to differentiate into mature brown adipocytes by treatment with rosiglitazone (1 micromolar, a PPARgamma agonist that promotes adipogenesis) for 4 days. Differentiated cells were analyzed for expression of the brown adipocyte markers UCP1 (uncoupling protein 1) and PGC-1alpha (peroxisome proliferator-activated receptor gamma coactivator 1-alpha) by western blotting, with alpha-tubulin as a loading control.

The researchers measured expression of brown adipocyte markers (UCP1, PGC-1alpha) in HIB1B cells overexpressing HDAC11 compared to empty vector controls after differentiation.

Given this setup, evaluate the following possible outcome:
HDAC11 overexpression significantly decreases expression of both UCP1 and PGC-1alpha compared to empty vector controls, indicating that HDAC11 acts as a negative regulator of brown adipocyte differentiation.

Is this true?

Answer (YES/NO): YES